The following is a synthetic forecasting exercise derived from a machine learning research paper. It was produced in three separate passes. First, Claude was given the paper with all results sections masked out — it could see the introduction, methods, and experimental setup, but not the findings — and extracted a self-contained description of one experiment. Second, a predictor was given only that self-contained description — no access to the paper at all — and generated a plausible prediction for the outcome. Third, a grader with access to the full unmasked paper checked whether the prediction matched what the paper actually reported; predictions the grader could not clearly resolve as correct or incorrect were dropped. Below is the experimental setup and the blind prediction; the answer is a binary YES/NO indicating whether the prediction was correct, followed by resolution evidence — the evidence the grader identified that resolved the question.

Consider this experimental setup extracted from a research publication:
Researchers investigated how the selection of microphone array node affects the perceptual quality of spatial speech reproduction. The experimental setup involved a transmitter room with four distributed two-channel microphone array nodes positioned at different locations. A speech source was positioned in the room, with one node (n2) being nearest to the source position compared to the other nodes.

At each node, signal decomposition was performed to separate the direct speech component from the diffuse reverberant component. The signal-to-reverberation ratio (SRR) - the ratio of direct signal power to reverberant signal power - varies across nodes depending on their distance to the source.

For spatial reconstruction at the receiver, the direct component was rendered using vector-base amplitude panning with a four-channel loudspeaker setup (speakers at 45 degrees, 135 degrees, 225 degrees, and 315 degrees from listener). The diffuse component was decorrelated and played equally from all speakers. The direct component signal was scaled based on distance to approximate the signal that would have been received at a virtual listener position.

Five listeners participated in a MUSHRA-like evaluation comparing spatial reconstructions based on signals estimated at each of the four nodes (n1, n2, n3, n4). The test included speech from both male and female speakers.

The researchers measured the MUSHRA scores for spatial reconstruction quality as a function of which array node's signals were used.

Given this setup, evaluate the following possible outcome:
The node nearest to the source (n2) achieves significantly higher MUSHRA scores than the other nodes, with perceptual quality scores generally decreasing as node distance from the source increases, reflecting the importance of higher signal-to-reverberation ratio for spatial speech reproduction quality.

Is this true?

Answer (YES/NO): NO